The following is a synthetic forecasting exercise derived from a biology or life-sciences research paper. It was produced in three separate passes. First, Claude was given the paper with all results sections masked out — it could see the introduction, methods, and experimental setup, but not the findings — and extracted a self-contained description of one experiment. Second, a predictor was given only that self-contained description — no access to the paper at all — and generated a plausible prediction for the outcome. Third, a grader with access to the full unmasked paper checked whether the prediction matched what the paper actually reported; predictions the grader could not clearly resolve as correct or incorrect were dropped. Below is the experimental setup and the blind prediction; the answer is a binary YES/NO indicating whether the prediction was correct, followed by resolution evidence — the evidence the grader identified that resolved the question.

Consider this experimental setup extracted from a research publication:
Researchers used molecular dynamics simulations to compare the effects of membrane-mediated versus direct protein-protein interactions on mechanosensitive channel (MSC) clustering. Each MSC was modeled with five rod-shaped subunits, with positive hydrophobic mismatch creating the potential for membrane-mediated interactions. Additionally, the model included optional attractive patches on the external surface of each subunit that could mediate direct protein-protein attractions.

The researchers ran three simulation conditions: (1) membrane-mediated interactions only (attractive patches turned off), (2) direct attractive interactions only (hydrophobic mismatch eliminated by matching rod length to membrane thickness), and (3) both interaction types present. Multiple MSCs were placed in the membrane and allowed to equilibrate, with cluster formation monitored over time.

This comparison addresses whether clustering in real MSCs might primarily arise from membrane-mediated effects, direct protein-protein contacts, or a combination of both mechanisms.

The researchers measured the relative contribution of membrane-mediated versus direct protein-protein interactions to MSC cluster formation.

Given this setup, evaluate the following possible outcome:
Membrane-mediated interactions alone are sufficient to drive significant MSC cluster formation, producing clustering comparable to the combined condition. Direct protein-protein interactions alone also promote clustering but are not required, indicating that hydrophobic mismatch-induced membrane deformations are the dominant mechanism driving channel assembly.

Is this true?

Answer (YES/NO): NO